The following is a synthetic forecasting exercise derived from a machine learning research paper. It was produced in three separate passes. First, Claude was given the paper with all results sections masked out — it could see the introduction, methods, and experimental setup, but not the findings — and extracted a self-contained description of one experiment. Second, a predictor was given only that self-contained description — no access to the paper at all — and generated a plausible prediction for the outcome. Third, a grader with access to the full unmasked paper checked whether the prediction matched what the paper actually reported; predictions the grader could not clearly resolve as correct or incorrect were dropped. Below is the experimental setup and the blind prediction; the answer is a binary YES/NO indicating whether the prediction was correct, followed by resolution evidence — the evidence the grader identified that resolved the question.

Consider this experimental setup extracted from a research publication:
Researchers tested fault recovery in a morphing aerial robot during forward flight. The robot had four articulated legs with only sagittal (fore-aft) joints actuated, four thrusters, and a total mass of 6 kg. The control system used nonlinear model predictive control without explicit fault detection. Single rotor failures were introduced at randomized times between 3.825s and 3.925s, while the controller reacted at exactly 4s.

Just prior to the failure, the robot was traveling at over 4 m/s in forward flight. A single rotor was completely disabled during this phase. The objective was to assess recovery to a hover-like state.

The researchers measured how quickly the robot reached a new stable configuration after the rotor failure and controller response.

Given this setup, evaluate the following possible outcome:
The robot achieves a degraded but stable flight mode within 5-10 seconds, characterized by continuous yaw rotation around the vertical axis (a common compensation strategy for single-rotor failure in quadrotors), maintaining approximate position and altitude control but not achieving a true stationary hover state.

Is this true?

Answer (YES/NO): NO